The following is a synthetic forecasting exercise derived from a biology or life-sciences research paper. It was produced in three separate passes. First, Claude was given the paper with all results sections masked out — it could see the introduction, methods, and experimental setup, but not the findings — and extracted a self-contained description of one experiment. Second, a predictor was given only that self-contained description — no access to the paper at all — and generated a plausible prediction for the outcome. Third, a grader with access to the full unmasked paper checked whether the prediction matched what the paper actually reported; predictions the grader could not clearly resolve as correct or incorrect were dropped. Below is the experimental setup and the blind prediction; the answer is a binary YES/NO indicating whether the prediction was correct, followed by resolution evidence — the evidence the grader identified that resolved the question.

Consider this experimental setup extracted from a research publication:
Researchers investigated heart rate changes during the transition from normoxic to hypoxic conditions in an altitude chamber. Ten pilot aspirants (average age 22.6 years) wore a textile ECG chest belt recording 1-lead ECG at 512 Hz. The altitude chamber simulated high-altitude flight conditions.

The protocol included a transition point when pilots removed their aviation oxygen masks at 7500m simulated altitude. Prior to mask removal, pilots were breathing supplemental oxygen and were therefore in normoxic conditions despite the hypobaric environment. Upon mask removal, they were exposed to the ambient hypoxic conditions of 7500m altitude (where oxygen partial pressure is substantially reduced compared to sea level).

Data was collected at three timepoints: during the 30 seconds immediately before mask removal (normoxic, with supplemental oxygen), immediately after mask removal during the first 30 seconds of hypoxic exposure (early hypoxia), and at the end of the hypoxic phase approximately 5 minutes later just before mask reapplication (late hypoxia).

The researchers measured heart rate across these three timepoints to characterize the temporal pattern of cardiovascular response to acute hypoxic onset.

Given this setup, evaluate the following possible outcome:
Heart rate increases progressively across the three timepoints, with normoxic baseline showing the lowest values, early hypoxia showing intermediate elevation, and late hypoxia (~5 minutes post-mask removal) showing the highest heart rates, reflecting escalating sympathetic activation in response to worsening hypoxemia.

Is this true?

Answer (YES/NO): NO